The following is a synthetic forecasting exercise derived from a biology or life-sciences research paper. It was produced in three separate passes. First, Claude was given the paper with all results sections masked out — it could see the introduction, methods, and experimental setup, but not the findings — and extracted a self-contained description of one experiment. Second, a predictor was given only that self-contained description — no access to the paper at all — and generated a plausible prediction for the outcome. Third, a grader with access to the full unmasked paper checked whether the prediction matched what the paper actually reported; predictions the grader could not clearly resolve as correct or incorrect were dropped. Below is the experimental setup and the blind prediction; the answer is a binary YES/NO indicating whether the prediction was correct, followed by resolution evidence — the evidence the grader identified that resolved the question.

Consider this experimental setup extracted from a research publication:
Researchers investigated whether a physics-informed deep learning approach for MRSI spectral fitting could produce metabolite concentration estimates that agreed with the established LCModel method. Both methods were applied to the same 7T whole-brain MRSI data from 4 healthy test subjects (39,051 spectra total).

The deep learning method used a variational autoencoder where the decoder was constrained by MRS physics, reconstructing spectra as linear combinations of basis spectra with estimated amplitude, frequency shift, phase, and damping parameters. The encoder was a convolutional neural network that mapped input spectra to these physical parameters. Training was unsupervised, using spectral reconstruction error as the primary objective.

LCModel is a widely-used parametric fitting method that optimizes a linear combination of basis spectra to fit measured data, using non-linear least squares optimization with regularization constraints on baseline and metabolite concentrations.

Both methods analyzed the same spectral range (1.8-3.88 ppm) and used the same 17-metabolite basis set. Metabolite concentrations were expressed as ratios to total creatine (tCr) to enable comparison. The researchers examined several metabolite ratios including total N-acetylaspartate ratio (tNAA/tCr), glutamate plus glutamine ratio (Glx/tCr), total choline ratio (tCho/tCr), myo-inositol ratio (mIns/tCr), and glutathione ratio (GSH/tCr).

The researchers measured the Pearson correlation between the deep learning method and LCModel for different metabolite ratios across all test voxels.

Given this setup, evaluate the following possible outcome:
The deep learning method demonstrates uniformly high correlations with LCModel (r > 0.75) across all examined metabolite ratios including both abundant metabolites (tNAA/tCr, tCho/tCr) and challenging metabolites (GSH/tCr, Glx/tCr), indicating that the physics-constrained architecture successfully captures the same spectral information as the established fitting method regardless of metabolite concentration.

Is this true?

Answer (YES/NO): NO